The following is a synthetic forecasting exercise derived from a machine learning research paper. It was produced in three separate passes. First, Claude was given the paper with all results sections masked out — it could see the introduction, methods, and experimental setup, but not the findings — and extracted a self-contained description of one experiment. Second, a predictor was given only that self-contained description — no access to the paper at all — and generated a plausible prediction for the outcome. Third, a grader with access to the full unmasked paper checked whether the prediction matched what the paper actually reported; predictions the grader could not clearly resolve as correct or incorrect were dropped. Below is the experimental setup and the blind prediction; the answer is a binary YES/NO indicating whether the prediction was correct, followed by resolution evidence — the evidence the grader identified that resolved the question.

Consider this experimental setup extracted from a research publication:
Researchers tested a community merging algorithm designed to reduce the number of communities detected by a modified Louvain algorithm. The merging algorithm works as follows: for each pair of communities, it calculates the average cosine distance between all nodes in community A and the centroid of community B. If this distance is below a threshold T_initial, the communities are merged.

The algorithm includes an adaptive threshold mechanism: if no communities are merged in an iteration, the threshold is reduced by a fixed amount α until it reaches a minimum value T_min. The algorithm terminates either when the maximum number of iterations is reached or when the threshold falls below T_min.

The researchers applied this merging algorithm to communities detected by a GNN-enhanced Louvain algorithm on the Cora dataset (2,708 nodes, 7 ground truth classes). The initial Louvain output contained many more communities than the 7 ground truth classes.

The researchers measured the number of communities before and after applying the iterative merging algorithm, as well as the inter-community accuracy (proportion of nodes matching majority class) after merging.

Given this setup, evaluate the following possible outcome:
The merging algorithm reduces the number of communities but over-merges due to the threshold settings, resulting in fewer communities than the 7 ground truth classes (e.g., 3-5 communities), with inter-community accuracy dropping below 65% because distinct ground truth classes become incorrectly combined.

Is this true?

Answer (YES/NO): NO